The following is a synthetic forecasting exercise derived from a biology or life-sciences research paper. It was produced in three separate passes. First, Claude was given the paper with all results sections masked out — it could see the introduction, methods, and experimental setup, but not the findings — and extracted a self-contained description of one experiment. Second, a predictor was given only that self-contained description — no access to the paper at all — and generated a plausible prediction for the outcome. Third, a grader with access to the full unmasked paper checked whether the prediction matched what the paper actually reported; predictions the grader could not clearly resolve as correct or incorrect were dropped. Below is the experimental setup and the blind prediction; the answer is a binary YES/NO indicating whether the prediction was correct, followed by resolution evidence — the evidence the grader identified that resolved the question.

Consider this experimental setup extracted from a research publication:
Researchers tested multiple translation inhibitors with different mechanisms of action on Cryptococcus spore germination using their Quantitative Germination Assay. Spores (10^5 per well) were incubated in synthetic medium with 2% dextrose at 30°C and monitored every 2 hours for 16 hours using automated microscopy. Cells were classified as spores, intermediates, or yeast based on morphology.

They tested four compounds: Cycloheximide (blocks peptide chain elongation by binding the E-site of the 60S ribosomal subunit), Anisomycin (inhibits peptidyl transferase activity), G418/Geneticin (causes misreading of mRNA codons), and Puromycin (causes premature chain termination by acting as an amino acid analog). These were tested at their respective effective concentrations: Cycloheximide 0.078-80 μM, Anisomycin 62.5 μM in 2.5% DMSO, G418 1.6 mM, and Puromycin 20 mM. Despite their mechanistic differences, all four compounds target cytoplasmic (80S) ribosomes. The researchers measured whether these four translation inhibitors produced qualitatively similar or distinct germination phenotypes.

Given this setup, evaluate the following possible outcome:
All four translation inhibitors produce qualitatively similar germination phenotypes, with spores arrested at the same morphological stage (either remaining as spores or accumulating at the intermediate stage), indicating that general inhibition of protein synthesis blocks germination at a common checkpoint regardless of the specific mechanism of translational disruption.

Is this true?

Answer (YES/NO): NO